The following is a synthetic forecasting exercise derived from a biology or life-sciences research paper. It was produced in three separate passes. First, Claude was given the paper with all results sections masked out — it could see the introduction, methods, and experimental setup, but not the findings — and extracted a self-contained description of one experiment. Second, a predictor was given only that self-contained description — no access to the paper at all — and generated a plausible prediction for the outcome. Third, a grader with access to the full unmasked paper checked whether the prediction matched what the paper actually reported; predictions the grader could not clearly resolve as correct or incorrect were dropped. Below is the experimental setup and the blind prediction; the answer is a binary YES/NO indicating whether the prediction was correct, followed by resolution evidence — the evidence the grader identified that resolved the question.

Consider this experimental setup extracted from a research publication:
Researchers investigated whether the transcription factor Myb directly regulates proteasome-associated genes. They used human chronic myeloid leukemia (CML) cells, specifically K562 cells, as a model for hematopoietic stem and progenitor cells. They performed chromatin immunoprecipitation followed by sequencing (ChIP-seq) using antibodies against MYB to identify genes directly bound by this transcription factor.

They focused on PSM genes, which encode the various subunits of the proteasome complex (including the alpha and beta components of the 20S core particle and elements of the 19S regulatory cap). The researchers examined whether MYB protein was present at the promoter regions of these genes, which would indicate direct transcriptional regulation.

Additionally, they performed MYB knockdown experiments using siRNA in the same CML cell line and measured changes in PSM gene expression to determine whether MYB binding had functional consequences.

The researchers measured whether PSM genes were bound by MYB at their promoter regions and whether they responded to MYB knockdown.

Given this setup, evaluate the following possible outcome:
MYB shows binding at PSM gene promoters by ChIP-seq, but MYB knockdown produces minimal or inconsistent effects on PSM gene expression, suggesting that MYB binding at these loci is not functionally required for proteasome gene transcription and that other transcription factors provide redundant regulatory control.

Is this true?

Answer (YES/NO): NO